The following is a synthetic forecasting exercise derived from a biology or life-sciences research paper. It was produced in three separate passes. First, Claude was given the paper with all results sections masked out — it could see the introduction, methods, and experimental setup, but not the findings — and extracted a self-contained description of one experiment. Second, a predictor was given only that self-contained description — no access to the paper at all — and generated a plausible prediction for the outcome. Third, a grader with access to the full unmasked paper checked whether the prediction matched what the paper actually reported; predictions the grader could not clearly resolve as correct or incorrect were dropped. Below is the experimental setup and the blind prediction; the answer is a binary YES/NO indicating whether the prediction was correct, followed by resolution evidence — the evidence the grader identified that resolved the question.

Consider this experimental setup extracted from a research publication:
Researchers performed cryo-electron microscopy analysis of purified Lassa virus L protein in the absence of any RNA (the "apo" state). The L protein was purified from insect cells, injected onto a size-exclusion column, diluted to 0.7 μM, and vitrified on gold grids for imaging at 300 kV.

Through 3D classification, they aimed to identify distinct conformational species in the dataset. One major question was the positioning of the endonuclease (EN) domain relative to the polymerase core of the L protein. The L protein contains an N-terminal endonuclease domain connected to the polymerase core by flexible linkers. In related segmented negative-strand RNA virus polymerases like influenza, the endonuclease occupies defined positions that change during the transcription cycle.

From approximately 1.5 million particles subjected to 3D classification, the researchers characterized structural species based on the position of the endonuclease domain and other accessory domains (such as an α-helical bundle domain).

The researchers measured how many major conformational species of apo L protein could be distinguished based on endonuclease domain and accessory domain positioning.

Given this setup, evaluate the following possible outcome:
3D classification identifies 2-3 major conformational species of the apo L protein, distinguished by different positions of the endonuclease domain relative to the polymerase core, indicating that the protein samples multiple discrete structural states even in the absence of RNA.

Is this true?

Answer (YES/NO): YES